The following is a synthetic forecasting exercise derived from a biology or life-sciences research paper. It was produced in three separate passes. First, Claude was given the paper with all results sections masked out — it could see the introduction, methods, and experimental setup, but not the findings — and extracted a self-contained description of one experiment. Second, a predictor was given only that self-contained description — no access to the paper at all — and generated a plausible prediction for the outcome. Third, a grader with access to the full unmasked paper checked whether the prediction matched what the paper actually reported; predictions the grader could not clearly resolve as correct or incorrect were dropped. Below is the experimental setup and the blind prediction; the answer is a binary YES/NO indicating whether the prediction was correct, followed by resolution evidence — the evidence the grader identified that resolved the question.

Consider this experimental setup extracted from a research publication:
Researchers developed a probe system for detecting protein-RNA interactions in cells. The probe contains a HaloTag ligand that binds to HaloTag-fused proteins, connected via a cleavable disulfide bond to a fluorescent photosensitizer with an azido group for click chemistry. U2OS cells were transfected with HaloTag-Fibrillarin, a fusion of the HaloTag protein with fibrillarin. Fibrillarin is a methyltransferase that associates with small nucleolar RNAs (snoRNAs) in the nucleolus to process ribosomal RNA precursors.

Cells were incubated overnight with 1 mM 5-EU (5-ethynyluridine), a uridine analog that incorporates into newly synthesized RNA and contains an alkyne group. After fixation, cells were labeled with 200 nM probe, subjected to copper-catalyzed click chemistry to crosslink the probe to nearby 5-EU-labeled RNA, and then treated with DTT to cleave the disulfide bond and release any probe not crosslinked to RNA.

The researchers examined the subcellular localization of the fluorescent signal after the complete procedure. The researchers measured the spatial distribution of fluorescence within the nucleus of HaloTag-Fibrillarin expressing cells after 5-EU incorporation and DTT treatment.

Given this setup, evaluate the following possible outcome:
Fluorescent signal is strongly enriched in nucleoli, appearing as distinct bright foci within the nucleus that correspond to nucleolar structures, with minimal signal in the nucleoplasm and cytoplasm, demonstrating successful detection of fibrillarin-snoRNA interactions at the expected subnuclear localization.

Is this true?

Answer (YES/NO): NO